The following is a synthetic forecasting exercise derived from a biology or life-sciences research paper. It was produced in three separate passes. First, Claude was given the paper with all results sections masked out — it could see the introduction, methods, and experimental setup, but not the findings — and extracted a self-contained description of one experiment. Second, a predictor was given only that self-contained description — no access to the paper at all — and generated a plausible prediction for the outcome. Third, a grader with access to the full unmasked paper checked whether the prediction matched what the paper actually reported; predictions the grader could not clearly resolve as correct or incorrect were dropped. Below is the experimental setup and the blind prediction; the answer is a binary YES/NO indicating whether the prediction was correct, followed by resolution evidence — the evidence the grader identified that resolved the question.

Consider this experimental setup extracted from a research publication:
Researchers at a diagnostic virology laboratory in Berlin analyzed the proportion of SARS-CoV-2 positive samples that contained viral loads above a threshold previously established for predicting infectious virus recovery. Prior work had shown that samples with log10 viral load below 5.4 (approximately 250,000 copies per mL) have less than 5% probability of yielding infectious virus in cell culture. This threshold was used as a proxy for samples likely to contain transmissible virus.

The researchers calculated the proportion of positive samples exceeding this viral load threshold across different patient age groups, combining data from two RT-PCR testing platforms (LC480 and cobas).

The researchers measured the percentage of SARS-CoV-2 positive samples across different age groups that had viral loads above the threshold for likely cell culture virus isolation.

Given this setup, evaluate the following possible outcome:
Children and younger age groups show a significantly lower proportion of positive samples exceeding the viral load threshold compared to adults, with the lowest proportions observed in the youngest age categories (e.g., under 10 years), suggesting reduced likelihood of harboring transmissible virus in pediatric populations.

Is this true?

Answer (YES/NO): NO